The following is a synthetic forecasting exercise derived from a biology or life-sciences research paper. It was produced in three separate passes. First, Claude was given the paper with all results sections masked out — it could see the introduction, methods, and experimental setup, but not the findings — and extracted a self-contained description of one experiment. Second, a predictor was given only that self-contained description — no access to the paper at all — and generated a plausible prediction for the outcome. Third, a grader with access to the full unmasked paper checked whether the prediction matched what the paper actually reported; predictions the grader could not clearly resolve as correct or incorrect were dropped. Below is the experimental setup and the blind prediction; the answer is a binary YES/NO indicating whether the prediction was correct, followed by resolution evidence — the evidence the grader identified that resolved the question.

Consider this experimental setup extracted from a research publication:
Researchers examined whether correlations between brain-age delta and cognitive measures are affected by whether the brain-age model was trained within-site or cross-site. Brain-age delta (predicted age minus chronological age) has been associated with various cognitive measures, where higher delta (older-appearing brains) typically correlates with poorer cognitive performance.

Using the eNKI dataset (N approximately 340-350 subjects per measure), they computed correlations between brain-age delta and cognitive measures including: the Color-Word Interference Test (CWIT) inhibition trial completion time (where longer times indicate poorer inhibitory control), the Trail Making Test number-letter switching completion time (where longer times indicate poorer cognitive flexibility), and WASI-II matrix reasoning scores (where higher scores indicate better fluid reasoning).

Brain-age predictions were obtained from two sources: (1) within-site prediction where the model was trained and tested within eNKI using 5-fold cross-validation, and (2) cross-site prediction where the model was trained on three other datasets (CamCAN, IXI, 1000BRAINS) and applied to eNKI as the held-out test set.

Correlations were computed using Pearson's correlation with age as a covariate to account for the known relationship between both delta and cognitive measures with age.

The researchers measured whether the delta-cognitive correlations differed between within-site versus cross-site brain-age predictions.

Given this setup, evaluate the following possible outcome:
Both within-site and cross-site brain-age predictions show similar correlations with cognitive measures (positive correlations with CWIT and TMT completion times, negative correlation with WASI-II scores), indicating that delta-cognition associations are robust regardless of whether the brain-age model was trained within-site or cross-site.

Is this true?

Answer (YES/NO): NO